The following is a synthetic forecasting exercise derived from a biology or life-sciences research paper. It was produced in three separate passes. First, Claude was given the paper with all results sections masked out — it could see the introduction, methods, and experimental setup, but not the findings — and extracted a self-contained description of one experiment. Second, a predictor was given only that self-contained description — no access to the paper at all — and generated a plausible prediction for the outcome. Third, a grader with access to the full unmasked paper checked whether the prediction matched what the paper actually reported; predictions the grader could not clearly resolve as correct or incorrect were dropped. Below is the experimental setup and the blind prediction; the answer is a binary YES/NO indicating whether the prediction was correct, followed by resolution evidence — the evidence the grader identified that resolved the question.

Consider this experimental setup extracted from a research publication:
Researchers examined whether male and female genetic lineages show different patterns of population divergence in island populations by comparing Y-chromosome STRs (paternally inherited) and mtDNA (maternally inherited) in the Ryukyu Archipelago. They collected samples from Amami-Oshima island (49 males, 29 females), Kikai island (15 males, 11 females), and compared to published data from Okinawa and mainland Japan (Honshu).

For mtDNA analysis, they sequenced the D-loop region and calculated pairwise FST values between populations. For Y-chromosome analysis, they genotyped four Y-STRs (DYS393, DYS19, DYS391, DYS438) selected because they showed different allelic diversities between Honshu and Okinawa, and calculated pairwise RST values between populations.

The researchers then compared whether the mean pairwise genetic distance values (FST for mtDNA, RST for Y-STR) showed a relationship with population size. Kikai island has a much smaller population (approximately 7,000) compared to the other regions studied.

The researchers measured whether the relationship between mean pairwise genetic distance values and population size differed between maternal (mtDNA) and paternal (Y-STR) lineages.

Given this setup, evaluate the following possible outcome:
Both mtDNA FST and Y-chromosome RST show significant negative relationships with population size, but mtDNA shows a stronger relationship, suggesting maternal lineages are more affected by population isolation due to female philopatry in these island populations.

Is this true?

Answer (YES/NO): NO